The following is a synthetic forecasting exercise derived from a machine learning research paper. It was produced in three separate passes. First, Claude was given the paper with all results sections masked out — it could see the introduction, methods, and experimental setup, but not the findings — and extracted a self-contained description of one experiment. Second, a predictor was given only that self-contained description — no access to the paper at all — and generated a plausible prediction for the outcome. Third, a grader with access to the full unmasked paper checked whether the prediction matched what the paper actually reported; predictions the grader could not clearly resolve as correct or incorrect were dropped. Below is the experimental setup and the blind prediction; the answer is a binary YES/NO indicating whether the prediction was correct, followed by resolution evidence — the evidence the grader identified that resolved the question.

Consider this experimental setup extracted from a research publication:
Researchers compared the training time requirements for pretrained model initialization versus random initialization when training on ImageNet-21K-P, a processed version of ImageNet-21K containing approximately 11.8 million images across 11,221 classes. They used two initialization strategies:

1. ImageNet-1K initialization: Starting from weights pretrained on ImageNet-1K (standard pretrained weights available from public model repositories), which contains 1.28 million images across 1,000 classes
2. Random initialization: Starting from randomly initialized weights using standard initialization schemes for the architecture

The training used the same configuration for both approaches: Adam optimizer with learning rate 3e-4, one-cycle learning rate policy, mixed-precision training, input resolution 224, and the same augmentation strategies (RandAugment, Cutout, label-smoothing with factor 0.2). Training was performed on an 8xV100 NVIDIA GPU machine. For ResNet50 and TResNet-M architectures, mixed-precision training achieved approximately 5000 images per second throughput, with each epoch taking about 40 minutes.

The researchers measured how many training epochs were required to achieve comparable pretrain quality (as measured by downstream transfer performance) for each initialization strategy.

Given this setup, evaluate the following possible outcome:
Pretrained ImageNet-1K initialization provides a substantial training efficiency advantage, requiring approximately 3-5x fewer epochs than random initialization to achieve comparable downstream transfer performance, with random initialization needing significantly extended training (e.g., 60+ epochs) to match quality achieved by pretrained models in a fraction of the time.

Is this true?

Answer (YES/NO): NO